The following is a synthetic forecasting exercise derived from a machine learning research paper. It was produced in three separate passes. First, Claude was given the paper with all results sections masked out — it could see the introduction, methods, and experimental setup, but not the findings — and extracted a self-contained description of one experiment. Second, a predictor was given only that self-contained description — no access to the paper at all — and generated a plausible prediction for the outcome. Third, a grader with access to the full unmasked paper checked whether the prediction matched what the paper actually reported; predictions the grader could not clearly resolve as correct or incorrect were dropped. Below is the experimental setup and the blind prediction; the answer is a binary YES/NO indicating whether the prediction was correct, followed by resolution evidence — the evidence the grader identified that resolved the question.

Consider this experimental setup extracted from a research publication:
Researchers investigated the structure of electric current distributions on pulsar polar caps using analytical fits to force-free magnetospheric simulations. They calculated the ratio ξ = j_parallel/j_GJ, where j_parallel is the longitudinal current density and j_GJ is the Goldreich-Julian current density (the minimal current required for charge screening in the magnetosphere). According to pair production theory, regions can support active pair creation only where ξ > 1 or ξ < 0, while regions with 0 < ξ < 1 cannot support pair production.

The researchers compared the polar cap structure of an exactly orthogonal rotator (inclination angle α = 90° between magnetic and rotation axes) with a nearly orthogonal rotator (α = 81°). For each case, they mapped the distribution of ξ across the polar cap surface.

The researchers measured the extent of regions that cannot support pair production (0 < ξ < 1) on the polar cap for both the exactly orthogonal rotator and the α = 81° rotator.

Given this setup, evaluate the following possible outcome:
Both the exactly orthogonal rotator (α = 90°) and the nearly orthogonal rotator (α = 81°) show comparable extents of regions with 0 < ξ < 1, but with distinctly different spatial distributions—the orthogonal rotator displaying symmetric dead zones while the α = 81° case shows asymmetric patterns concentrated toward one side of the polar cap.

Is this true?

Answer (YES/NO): NO